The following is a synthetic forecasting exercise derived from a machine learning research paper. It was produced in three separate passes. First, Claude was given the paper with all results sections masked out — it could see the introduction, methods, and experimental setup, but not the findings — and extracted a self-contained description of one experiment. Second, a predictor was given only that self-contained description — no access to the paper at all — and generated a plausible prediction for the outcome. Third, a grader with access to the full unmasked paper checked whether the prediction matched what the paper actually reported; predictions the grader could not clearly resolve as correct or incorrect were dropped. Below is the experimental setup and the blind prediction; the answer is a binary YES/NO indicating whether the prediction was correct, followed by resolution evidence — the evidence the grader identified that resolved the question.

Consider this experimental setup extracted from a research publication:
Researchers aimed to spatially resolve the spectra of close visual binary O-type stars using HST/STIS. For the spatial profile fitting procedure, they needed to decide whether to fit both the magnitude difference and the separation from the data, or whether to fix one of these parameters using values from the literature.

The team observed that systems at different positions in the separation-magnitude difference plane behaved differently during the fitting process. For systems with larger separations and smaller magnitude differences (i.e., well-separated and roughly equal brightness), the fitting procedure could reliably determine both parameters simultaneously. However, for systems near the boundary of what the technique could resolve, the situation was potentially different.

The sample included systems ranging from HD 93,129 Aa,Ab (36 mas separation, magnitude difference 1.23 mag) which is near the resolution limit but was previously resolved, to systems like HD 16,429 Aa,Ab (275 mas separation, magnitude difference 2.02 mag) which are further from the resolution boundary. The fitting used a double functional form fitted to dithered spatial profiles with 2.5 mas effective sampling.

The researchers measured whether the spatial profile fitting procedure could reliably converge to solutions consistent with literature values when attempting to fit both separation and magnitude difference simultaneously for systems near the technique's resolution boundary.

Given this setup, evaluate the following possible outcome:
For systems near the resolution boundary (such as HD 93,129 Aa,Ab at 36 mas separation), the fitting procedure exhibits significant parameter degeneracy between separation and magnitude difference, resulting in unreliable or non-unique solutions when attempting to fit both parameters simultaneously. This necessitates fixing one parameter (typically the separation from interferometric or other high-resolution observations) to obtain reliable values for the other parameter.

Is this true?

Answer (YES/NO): YES